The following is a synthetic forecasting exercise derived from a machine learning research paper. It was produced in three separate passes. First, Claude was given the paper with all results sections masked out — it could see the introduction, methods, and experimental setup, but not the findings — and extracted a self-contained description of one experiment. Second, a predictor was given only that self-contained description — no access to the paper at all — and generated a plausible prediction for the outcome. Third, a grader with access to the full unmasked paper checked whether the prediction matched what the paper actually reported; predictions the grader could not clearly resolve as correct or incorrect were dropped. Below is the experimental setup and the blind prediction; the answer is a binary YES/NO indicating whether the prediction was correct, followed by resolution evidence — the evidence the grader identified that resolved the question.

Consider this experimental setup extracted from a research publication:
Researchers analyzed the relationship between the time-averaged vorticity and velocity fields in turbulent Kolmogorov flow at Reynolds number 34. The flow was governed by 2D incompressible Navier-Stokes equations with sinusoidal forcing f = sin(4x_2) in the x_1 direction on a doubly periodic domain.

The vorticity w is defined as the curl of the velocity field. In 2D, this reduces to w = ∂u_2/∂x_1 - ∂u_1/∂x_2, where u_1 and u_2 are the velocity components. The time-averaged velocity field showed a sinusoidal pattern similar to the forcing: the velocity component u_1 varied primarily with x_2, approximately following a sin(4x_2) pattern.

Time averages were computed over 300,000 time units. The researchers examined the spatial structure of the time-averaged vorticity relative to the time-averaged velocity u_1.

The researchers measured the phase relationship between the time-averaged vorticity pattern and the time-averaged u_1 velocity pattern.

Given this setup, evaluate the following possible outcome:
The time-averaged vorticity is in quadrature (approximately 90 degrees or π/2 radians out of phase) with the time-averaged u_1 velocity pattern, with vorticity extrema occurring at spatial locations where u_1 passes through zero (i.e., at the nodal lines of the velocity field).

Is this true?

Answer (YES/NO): YES